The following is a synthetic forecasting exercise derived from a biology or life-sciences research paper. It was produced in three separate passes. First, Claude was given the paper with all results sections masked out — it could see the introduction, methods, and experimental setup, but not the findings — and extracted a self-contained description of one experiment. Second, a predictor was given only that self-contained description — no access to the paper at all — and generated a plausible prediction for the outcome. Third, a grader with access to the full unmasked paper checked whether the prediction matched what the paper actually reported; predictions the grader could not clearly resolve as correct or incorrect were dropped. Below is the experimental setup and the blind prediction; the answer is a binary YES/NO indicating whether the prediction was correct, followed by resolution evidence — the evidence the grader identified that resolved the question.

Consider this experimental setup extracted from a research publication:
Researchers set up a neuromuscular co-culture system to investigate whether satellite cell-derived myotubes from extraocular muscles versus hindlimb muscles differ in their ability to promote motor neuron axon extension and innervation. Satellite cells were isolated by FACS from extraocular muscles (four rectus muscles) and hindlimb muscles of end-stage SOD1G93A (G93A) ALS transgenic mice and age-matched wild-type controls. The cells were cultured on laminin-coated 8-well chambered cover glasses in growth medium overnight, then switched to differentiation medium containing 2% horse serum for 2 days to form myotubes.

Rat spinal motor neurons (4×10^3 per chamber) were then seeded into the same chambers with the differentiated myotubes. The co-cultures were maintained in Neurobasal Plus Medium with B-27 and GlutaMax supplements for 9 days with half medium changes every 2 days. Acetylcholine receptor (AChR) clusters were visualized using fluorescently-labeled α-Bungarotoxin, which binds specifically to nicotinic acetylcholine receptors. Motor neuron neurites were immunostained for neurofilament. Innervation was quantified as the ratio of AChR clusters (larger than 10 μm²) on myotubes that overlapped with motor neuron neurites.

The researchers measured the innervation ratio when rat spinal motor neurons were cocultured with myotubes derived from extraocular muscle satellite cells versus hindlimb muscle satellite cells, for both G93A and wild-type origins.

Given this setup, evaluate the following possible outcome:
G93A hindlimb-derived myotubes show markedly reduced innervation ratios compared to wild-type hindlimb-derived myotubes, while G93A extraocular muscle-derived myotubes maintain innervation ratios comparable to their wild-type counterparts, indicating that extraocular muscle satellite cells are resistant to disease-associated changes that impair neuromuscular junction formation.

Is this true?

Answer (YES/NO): NO